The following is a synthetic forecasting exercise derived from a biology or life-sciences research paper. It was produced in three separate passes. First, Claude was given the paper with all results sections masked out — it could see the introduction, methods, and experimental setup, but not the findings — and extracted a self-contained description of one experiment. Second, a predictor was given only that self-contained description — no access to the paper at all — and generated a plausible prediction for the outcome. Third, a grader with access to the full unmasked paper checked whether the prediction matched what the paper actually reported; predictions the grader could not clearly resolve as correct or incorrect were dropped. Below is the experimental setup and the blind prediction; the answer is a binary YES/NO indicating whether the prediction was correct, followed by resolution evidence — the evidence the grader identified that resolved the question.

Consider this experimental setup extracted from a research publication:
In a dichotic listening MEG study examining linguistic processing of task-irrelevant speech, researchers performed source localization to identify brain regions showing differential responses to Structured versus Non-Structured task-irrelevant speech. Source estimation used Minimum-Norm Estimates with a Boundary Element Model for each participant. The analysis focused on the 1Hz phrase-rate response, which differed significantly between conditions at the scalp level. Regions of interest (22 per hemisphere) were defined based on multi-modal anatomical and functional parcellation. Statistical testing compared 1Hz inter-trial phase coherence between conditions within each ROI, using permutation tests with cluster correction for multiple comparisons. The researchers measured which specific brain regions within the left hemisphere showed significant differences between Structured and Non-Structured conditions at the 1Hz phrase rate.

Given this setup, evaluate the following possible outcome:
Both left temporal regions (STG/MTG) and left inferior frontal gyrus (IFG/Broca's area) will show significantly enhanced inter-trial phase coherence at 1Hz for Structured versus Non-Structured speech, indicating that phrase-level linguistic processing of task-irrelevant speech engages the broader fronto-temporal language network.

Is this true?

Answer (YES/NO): NO